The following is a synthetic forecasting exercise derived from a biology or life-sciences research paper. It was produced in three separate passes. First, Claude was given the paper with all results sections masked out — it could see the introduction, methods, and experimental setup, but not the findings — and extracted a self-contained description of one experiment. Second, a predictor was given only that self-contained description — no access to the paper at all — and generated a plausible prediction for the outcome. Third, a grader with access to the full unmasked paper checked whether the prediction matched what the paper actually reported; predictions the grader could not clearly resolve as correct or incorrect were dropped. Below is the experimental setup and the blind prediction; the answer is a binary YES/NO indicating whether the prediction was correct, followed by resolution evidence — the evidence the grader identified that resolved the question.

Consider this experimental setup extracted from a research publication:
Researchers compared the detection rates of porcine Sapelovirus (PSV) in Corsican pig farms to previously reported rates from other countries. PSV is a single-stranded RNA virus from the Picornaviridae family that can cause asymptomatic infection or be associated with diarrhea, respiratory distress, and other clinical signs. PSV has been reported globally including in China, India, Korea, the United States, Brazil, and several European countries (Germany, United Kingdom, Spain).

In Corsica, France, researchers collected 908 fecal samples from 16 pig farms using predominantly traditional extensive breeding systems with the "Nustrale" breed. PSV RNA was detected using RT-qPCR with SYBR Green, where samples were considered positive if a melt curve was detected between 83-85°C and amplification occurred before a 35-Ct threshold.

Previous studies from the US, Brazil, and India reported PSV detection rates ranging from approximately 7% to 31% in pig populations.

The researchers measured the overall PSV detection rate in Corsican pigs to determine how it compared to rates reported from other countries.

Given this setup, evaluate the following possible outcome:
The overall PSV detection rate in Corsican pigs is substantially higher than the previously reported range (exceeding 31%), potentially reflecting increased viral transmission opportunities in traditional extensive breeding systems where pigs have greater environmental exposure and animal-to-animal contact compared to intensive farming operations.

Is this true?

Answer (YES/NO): YES